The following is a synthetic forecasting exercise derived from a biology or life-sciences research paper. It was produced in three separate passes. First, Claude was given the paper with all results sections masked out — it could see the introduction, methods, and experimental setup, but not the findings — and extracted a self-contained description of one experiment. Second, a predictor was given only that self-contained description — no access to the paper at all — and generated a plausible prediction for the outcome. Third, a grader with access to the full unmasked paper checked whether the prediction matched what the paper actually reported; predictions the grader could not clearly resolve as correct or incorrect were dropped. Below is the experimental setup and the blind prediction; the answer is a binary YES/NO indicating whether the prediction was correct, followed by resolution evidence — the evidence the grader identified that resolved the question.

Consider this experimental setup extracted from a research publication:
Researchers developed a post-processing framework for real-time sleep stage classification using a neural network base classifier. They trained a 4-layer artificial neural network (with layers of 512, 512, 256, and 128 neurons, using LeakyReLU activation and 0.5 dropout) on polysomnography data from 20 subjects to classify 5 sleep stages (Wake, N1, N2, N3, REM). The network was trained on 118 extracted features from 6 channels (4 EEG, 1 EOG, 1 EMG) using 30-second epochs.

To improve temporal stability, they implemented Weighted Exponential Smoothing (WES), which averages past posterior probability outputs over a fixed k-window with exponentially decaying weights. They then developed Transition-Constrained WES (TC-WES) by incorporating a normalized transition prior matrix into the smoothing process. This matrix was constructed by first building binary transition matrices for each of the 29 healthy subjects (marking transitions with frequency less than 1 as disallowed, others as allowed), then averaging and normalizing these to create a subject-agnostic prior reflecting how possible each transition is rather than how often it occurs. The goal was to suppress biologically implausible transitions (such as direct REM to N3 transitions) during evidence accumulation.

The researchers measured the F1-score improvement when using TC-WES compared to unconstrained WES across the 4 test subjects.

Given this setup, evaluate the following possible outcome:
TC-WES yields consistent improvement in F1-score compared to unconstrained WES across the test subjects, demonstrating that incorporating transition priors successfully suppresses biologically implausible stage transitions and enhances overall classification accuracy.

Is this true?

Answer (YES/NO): NO